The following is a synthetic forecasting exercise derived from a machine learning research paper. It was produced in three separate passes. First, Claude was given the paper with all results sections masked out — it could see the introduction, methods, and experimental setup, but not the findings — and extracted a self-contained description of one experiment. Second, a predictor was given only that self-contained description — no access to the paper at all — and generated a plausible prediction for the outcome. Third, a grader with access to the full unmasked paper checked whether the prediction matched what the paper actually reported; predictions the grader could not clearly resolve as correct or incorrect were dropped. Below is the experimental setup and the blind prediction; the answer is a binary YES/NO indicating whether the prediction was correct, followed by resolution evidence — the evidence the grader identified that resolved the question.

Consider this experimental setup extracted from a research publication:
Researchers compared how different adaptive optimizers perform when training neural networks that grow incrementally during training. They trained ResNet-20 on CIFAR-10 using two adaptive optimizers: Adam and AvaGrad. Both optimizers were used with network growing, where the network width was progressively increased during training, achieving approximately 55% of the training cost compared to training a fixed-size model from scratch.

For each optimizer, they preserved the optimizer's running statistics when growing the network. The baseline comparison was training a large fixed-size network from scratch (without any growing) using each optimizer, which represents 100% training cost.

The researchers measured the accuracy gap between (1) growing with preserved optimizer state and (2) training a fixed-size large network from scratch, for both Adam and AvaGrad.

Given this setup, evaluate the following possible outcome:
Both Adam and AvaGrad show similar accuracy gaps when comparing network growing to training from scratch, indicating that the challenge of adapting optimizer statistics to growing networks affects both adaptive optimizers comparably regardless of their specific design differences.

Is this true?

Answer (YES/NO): NO